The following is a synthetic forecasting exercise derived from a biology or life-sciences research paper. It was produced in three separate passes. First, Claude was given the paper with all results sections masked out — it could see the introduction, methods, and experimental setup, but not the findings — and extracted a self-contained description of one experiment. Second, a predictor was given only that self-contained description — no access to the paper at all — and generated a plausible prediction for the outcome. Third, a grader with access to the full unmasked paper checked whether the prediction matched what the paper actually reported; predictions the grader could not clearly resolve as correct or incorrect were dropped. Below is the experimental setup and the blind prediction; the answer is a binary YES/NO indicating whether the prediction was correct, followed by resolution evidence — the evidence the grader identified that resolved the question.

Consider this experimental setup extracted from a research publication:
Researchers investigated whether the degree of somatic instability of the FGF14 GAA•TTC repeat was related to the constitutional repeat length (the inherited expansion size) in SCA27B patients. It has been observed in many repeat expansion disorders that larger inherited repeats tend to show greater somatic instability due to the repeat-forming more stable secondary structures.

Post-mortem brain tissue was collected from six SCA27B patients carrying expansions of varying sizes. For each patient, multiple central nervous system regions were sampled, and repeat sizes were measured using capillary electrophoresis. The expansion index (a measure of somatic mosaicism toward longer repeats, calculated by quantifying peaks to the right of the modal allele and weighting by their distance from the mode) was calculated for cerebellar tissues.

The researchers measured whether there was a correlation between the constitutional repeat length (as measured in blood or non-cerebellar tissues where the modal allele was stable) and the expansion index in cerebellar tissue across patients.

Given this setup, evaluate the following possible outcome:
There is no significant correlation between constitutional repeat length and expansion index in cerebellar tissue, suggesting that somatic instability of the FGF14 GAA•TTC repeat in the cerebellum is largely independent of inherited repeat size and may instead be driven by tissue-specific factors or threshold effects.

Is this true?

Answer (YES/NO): NO